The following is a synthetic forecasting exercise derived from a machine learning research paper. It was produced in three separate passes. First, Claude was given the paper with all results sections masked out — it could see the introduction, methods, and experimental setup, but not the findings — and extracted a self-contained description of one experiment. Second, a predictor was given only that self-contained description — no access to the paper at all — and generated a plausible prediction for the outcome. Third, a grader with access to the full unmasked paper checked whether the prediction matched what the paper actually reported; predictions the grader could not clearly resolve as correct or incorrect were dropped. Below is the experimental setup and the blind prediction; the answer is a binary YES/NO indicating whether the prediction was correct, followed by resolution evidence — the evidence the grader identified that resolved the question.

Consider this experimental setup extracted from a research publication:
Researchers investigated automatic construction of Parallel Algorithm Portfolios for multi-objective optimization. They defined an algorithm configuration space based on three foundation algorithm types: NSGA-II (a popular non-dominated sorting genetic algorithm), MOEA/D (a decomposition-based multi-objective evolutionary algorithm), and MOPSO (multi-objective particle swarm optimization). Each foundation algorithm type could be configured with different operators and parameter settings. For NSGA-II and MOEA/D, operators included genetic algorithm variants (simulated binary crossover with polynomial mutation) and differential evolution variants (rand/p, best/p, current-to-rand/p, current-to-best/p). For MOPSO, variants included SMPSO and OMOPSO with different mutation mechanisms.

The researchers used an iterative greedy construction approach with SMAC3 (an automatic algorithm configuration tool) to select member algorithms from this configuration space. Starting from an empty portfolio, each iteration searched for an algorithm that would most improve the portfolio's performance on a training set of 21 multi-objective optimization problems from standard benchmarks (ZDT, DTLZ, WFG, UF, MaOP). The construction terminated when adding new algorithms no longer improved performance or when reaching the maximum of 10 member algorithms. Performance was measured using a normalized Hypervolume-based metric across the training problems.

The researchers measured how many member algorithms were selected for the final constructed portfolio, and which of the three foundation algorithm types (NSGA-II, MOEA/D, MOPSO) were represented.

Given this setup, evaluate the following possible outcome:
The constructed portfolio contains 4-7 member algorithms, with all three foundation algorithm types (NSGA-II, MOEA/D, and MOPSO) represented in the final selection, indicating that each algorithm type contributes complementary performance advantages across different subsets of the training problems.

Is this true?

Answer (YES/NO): NO